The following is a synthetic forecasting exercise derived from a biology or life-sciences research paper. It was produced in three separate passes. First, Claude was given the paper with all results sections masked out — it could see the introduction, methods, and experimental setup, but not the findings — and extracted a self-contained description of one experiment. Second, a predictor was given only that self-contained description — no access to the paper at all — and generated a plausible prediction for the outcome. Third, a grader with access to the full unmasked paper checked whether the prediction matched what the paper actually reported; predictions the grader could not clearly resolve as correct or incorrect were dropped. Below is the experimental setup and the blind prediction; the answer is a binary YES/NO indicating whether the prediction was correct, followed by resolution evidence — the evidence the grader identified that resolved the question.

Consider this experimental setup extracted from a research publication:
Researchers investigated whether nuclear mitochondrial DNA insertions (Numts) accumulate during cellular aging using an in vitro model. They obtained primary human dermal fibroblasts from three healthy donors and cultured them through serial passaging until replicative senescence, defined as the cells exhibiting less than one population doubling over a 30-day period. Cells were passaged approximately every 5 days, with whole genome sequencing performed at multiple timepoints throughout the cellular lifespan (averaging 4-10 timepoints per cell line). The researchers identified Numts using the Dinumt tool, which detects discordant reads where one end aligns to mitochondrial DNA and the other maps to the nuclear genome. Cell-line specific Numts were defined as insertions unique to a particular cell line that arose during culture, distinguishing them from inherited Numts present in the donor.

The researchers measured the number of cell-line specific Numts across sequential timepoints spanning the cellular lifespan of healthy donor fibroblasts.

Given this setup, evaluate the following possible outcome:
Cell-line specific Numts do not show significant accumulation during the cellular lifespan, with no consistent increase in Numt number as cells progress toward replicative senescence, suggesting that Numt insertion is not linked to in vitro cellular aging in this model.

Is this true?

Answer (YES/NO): NO